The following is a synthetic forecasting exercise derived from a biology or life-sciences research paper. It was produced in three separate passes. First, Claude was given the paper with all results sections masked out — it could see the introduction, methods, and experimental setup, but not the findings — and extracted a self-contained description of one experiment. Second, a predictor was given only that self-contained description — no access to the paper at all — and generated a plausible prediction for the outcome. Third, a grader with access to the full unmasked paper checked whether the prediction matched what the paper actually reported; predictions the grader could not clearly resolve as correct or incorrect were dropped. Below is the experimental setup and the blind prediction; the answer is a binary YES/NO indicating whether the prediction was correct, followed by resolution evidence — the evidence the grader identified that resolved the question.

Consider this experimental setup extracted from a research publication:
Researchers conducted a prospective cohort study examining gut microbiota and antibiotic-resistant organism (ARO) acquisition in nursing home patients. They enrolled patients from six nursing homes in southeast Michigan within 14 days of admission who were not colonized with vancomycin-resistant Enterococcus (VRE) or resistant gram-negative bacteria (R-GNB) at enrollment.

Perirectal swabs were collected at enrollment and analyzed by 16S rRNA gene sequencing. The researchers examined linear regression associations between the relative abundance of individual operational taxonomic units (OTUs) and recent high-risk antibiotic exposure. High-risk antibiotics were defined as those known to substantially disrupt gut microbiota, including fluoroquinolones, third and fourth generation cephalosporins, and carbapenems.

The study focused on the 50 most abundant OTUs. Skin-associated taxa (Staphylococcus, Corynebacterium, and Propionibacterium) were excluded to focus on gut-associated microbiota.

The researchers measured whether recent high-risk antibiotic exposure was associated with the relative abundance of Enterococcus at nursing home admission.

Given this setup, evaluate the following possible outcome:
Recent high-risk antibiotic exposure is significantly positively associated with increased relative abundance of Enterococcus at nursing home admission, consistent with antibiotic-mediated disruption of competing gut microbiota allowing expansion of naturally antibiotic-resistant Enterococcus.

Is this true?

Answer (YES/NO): YES